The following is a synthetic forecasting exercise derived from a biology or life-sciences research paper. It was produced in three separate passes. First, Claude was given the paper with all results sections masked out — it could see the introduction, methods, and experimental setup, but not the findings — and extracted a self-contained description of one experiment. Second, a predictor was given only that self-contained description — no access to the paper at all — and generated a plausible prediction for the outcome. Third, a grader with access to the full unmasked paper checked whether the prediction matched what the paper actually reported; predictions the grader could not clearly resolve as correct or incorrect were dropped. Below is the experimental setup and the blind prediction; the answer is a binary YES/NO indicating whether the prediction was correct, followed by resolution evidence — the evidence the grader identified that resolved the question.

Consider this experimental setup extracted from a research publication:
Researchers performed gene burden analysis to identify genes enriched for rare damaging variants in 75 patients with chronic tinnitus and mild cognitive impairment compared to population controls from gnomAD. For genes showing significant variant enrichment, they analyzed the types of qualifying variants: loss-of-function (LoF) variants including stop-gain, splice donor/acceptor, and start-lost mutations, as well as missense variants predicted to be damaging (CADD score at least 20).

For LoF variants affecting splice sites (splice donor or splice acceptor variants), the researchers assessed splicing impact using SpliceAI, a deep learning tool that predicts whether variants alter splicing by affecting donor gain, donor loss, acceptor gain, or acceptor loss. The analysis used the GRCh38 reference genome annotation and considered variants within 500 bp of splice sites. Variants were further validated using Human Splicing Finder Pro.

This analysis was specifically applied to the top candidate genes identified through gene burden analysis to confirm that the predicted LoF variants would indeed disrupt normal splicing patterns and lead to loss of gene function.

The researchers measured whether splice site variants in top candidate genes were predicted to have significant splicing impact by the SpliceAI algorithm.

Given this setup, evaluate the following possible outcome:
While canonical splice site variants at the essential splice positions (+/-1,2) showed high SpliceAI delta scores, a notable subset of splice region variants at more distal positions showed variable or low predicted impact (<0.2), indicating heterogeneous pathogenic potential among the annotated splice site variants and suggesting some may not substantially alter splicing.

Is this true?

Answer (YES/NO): NO